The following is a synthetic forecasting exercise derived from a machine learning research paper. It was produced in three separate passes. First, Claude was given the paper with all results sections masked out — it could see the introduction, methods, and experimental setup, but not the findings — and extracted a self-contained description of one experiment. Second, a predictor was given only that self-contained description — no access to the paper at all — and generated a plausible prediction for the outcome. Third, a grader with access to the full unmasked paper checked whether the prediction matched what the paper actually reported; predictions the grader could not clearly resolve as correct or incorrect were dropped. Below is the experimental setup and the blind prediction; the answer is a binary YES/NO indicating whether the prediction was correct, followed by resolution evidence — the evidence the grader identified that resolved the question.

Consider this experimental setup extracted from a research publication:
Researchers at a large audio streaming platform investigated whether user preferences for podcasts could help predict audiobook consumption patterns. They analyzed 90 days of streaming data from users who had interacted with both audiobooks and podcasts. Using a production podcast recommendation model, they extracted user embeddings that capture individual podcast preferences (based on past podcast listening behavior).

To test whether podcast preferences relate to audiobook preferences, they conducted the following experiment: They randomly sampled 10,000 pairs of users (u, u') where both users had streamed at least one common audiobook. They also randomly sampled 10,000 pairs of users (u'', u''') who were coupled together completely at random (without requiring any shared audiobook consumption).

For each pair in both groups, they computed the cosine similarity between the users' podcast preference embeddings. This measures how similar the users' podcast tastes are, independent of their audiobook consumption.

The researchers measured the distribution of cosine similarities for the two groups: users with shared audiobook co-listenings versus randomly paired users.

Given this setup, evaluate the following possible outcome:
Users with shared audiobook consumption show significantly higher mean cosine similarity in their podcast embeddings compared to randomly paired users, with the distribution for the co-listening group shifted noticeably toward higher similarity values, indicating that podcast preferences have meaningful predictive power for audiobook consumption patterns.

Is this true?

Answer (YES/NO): YES